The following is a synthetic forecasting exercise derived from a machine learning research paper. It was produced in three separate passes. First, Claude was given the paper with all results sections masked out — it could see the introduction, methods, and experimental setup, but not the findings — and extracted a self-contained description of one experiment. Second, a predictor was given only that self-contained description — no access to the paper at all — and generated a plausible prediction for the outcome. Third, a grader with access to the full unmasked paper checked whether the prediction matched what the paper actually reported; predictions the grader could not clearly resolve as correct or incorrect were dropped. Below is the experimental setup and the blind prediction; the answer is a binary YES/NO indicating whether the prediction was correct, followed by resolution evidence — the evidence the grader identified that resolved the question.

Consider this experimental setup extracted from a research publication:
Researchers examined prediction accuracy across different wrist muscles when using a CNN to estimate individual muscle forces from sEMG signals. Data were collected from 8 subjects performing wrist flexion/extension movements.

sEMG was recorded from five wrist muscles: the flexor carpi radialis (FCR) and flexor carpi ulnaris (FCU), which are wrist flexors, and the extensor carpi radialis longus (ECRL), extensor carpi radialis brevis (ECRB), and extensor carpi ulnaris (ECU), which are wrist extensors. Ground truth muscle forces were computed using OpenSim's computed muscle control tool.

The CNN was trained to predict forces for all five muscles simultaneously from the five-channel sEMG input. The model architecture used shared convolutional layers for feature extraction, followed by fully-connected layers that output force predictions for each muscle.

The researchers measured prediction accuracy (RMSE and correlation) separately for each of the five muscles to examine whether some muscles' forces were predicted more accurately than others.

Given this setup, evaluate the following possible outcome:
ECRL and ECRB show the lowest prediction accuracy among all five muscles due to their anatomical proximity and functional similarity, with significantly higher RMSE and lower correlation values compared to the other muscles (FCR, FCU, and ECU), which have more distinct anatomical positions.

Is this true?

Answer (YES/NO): NO